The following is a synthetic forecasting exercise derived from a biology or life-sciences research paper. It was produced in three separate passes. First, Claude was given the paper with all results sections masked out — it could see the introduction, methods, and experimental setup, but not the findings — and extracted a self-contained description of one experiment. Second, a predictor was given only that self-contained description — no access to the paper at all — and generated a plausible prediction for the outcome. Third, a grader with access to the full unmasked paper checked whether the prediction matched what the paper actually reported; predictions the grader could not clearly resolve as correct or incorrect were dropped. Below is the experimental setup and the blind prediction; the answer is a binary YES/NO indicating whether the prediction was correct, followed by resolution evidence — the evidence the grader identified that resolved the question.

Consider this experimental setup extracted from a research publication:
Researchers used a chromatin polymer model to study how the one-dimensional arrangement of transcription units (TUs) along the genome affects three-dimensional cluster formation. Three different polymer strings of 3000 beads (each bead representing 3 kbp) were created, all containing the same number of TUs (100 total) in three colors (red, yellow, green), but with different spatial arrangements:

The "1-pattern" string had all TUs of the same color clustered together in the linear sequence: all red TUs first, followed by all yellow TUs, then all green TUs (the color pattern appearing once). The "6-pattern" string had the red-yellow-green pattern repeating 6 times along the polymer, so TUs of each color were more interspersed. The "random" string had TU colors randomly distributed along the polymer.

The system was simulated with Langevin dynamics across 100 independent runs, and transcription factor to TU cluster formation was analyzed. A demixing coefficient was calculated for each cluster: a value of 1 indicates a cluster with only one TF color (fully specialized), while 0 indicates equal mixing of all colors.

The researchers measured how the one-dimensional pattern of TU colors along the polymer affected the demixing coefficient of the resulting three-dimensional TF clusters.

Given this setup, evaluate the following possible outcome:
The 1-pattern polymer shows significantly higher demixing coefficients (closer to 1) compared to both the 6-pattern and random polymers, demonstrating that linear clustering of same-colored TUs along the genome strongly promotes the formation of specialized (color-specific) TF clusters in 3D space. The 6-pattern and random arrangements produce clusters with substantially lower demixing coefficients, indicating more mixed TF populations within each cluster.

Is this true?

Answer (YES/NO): NO